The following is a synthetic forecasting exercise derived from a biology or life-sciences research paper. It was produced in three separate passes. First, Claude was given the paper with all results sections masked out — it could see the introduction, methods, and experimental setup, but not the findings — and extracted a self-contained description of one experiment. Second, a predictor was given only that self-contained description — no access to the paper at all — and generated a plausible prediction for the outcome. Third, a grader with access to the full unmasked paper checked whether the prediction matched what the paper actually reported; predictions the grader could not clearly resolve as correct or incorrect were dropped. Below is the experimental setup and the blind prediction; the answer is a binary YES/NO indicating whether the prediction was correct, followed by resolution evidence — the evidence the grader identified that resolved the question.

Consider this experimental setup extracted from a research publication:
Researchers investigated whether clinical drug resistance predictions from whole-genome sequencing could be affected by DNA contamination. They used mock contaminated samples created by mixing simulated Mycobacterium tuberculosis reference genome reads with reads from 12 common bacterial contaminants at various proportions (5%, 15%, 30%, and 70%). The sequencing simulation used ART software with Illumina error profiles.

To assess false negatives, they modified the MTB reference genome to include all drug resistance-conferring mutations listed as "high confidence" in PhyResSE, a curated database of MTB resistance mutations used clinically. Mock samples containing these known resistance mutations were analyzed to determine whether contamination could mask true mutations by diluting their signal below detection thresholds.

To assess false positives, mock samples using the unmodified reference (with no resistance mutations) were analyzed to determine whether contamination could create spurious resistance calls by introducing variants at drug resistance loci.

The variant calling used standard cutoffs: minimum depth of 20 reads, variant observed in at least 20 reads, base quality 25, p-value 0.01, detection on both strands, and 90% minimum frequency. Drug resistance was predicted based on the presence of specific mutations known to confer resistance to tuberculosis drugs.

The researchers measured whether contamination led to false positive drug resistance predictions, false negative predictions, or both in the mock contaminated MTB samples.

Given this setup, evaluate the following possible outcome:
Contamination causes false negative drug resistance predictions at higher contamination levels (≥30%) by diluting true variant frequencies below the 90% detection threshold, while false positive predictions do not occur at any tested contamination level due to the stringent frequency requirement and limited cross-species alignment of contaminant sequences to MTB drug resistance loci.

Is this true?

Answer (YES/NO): NO